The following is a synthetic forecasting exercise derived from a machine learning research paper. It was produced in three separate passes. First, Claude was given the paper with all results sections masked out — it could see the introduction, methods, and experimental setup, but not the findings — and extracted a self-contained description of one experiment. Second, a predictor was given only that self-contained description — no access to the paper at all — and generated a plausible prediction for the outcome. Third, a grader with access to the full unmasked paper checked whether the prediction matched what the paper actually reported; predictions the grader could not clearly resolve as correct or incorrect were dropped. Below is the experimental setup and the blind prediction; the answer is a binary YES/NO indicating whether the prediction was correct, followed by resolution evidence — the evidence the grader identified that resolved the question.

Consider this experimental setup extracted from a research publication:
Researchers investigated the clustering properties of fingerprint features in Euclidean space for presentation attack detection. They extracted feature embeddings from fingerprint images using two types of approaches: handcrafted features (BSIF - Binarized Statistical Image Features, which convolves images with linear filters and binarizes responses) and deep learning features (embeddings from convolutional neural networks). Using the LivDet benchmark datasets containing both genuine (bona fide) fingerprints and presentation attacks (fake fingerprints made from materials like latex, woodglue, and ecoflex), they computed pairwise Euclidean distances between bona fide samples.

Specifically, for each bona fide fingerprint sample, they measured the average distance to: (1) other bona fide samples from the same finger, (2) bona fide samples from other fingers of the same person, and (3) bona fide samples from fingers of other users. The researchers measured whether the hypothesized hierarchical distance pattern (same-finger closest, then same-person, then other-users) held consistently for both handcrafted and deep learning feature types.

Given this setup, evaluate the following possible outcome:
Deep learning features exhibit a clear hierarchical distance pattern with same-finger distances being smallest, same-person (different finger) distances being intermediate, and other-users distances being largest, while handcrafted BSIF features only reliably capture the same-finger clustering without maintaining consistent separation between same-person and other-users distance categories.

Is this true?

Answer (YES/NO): NO